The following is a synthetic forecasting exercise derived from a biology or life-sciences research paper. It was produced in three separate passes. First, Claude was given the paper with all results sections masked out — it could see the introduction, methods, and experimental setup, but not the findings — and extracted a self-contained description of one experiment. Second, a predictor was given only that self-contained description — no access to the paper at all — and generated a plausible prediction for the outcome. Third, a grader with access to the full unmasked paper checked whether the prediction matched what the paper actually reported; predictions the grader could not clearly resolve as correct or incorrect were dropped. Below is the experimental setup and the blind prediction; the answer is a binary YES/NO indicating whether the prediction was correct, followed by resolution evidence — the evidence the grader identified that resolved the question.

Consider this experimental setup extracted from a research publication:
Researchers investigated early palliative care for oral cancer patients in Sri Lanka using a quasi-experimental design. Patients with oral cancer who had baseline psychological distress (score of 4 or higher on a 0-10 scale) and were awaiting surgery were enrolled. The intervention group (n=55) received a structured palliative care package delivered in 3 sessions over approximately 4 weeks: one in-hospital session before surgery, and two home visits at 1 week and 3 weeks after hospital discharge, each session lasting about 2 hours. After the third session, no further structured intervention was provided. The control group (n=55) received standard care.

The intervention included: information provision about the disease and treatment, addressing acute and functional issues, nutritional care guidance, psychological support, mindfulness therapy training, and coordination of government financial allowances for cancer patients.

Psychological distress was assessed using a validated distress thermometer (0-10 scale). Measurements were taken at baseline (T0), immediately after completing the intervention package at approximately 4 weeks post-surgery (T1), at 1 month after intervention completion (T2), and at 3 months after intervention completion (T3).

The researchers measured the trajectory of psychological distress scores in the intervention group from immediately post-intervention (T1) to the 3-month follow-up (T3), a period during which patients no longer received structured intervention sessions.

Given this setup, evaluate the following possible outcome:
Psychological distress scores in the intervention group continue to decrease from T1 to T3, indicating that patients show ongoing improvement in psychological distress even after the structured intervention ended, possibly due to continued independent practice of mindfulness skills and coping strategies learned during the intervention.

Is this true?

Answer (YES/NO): NO